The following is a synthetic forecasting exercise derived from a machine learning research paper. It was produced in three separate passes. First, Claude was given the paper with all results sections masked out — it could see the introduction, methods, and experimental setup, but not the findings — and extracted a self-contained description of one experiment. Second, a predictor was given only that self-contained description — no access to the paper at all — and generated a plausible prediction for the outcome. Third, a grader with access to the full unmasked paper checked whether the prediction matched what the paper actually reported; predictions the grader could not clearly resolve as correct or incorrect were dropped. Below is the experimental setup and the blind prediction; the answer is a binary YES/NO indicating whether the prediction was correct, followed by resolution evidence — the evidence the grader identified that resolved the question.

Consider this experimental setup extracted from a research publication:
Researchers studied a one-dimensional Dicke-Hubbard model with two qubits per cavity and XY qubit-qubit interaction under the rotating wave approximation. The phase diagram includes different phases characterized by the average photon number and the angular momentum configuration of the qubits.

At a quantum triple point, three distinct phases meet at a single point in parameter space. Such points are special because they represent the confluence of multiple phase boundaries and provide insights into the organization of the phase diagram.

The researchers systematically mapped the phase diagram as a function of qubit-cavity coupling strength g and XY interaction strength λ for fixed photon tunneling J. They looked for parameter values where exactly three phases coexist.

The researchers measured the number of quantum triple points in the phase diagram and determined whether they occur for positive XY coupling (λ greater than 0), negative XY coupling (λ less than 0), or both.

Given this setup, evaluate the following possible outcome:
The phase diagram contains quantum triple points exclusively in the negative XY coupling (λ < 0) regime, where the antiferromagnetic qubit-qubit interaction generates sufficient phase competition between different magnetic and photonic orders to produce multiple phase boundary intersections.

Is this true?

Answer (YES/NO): NO